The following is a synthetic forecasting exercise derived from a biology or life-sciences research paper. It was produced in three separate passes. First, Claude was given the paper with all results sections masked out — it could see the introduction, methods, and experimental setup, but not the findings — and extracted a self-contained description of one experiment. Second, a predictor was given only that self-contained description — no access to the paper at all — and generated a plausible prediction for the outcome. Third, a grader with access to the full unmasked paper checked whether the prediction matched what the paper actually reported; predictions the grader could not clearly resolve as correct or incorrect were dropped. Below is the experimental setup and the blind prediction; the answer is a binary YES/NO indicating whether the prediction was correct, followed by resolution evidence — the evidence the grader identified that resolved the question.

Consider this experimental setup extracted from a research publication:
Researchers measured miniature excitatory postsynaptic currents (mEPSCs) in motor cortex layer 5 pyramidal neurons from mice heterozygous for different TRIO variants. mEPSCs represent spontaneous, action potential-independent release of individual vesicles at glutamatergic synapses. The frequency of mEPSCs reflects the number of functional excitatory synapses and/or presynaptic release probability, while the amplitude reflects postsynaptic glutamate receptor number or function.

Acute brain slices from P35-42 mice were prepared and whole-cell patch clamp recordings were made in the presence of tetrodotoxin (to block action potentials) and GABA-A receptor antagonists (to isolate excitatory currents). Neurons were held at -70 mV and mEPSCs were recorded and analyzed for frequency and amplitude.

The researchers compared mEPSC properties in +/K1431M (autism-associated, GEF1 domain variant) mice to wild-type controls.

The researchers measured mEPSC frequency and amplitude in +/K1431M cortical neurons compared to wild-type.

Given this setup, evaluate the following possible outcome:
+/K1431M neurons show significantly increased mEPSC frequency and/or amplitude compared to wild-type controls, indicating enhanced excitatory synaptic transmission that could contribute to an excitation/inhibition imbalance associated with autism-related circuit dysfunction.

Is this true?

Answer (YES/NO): YES